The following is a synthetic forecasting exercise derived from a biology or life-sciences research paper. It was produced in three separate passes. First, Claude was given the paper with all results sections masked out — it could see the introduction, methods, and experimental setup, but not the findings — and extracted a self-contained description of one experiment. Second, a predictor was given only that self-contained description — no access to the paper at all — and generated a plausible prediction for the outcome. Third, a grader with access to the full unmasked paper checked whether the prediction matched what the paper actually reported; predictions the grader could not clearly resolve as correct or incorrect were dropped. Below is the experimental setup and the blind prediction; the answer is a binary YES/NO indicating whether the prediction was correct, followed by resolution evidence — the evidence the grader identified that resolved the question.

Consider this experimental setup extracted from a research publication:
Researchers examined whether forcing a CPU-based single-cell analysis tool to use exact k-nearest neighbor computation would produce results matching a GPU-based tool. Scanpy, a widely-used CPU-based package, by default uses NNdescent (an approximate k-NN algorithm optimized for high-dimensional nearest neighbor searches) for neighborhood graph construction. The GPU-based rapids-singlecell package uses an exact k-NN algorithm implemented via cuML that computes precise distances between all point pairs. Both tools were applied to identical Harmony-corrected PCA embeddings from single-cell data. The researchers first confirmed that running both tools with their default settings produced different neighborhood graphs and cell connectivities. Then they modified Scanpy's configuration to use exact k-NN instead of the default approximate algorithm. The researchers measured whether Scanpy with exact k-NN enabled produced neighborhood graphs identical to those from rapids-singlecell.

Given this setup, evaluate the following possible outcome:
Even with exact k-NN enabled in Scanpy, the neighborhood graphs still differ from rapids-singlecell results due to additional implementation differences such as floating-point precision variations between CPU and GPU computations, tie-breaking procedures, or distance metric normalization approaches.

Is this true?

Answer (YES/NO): NO